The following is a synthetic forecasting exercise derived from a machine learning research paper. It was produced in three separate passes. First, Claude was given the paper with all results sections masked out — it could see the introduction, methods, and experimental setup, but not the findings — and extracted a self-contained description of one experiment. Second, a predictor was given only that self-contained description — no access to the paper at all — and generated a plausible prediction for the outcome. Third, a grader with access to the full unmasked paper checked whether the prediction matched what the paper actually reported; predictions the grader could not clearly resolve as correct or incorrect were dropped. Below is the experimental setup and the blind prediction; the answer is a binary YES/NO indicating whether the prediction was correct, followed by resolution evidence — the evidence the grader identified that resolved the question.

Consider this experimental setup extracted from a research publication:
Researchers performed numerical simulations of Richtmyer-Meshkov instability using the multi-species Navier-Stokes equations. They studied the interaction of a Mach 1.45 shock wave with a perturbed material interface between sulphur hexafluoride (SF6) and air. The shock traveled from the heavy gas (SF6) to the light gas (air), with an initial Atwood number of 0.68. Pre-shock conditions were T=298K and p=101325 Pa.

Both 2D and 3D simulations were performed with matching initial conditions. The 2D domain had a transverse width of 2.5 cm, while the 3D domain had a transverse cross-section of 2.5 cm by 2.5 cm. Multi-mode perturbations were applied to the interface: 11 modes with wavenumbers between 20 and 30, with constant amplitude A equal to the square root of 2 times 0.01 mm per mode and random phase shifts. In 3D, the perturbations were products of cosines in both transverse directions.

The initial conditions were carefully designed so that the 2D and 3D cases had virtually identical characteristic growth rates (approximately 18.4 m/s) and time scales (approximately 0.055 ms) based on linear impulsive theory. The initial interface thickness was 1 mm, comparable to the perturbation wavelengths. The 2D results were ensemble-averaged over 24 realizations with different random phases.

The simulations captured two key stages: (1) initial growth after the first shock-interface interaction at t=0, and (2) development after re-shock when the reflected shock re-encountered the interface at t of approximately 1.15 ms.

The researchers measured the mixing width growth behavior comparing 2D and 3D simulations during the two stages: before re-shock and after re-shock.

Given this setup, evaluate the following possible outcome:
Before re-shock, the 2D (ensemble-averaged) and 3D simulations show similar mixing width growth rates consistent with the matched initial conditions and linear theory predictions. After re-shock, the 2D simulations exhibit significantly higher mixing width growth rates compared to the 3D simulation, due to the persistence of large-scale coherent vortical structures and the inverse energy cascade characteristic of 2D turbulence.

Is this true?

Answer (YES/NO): YES